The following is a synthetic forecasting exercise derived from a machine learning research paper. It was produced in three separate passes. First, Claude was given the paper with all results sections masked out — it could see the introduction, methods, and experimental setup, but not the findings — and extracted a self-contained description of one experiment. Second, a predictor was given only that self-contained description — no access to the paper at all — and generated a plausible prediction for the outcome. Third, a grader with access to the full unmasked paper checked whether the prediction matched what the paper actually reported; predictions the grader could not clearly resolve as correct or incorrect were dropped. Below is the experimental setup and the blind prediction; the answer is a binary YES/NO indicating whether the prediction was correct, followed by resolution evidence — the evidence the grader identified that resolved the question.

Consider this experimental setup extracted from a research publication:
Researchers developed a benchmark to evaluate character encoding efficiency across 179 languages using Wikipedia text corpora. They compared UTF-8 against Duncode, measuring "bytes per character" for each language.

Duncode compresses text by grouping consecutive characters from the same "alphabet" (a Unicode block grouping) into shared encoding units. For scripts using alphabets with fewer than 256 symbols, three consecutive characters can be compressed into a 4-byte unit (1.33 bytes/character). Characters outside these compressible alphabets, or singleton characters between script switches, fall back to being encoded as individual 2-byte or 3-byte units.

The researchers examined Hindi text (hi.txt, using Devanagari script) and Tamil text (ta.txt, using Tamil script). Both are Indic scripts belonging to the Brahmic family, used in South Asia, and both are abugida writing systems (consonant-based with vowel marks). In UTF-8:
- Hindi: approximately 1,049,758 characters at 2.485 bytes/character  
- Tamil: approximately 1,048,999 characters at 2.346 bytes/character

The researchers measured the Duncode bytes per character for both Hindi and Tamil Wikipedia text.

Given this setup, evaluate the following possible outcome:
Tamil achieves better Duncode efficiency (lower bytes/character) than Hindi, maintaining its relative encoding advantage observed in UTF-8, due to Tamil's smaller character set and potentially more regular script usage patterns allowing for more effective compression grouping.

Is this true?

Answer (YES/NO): YES